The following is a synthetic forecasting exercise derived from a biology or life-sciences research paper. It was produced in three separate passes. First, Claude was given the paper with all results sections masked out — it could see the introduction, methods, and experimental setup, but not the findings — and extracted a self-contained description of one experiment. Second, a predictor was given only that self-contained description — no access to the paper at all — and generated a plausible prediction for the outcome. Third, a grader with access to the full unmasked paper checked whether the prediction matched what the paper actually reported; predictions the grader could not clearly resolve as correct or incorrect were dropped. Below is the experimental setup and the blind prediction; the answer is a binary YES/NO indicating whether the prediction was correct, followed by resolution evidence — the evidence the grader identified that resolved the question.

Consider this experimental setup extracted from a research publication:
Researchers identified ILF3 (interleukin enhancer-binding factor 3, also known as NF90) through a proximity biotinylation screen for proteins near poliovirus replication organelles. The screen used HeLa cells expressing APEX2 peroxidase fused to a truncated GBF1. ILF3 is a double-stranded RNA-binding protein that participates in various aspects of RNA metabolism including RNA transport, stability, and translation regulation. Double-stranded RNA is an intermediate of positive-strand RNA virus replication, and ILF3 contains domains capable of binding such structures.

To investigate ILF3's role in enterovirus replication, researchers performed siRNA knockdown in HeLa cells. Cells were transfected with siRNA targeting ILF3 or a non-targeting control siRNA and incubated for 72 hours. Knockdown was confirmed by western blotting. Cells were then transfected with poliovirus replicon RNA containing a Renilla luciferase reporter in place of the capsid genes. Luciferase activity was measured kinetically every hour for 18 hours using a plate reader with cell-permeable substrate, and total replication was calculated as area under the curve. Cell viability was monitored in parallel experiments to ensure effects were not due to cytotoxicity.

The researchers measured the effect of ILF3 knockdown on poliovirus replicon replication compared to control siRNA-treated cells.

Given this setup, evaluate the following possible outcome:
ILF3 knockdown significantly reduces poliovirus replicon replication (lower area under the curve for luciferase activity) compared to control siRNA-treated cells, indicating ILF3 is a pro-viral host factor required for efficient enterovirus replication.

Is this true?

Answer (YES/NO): NO